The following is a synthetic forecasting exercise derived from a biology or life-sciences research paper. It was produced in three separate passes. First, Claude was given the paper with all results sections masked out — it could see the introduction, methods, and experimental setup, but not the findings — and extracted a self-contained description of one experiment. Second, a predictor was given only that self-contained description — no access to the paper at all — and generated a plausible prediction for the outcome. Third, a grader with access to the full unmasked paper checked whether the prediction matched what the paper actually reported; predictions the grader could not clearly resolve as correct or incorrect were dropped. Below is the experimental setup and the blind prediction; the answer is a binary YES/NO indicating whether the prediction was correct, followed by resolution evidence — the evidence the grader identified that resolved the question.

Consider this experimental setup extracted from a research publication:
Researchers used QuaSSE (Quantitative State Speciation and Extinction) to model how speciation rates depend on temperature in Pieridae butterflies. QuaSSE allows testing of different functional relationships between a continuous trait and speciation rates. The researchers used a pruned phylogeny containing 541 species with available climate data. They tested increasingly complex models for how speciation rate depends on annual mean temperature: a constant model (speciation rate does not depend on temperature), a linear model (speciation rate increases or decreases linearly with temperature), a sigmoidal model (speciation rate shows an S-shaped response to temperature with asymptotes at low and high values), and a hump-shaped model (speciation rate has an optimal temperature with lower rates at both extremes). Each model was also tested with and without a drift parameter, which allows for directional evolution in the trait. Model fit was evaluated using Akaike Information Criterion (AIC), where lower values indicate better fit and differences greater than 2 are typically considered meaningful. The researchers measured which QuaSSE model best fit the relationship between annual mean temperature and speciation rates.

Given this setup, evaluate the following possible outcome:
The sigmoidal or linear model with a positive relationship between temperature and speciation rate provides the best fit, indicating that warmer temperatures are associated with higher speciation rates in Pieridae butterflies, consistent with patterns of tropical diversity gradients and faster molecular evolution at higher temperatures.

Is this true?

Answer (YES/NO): NO